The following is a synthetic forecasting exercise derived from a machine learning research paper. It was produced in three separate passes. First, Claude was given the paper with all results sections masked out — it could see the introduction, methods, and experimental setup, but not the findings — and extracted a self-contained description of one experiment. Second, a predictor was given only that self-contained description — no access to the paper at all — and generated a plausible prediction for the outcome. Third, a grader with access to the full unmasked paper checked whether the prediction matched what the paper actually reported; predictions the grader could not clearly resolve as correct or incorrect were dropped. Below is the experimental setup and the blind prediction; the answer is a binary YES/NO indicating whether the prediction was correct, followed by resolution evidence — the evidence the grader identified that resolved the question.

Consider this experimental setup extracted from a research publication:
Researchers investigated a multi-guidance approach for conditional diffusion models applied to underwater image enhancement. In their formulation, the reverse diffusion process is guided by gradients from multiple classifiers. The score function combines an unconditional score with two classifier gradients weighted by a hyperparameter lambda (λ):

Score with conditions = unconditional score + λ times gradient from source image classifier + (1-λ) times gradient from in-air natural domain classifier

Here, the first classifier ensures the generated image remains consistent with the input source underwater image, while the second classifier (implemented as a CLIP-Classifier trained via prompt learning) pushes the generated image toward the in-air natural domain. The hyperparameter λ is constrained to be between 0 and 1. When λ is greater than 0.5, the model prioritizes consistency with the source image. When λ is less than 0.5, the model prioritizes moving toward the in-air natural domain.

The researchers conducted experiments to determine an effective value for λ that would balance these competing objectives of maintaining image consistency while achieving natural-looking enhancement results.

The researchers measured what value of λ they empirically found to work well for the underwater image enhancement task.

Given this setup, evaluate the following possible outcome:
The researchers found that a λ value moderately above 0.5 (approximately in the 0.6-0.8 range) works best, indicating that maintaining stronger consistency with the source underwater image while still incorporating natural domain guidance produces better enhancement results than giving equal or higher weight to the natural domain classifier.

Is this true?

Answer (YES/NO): NO